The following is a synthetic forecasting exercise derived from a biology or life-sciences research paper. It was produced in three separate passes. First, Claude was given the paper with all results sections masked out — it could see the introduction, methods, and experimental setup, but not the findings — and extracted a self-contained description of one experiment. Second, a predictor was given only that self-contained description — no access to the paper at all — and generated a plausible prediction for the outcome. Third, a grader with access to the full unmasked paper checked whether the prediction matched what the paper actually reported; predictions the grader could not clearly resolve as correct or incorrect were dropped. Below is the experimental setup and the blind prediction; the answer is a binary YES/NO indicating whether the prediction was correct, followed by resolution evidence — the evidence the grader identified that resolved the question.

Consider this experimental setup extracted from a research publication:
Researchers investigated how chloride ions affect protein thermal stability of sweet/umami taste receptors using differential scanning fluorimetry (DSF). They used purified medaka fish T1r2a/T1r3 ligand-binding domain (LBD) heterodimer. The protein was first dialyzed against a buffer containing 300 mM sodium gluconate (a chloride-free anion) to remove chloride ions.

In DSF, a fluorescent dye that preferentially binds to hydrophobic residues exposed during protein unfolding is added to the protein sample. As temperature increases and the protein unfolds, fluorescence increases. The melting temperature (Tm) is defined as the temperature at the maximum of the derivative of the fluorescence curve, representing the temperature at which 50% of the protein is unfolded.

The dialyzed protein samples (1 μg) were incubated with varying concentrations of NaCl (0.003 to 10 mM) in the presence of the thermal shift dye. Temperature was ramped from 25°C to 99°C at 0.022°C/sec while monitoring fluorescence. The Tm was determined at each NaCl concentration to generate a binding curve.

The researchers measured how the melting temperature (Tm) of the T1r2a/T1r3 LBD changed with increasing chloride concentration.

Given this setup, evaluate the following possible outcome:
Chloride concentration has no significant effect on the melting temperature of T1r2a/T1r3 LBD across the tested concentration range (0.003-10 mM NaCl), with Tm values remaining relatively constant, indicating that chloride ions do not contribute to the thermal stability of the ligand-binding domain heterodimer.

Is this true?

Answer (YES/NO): NO